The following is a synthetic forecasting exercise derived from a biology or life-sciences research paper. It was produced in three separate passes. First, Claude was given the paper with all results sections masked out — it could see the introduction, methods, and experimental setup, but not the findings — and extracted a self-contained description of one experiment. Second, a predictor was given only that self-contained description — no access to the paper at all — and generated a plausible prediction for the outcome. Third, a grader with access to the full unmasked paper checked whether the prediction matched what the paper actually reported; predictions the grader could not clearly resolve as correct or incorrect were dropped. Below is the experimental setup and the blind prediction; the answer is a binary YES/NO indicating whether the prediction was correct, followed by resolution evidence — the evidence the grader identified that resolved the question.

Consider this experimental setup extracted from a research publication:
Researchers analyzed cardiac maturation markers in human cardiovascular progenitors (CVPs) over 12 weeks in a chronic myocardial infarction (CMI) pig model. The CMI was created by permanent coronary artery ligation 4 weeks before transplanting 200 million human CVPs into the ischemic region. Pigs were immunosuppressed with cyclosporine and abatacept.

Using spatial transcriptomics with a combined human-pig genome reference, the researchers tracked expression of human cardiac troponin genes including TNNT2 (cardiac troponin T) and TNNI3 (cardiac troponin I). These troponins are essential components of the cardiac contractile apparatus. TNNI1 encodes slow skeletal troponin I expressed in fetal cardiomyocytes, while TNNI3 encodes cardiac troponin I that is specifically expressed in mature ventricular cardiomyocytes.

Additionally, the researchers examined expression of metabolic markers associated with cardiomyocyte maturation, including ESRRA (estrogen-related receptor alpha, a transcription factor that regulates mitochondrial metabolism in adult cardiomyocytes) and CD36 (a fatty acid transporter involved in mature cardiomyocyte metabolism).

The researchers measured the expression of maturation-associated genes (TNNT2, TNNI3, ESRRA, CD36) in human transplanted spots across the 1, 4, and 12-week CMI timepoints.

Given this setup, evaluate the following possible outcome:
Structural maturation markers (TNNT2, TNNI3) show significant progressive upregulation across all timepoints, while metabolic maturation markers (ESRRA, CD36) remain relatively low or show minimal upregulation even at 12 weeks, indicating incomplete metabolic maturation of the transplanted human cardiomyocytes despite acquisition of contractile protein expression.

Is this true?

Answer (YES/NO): NO